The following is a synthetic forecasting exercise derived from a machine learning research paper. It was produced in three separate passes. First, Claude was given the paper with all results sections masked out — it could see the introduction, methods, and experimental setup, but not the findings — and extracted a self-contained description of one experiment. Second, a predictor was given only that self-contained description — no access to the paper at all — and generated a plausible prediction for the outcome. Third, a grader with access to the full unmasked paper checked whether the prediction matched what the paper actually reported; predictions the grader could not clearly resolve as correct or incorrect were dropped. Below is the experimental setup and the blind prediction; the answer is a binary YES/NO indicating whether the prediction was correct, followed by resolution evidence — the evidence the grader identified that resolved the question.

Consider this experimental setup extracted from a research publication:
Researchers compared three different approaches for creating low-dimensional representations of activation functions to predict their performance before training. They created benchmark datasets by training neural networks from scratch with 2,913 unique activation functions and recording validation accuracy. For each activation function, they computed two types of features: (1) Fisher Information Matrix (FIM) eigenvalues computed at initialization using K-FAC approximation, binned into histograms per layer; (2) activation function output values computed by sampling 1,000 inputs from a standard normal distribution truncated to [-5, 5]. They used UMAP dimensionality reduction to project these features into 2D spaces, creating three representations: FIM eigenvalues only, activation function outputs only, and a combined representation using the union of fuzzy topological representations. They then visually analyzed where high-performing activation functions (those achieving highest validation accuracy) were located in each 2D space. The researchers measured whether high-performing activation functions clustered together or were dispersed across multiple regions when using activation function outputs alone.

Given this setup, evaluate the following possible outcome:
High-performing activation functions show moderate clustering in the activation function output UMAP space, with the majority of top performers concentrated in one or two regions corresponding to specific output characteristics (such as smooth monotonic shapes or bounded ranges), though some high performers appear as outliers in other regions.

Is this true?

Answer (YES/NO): NO